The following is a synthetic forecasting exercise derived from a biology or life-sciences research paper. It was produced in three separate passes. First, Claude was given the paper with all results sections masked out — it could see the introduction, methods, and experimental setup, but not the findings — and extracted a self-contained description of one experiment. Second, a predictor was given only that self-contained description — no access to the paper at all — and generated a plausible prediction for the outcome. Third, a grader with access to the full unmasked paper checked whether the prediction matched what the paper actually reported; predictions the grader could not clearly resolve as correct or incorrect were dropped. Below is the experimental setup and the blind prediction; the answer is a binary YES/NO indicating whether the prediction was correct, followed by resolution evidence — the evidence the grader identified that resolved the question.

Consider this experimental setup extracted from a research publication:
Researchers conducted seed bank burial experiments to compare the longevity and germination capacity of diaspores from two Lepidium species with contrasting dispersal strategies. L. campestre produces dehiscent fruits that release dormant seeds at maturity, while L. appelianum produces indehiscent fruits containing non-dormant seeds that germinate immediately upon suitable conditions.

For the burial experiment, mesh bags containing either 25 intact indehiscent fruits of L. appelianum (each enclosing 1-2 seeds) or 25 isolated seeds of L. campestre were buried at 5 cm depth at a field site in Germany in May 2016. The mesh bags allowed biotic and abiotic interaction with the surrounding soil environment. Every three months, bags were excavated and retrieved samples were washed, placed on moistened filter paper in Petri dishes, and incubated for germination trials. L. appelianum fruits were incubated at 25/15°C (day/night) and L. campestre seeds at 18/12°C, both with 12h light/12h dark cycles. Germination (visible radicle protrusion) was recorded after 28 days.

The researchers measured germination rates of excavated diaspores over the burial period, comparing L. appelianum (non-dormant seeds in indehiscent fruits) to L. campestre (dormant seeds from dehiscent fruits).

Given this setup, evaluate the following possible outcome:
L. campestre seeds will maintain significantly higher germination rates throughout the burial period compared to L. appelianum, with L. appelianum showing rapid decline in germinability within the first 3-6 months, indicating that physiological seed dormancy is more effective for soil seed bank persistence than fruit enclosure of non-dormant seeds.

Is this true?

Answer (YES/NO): NO